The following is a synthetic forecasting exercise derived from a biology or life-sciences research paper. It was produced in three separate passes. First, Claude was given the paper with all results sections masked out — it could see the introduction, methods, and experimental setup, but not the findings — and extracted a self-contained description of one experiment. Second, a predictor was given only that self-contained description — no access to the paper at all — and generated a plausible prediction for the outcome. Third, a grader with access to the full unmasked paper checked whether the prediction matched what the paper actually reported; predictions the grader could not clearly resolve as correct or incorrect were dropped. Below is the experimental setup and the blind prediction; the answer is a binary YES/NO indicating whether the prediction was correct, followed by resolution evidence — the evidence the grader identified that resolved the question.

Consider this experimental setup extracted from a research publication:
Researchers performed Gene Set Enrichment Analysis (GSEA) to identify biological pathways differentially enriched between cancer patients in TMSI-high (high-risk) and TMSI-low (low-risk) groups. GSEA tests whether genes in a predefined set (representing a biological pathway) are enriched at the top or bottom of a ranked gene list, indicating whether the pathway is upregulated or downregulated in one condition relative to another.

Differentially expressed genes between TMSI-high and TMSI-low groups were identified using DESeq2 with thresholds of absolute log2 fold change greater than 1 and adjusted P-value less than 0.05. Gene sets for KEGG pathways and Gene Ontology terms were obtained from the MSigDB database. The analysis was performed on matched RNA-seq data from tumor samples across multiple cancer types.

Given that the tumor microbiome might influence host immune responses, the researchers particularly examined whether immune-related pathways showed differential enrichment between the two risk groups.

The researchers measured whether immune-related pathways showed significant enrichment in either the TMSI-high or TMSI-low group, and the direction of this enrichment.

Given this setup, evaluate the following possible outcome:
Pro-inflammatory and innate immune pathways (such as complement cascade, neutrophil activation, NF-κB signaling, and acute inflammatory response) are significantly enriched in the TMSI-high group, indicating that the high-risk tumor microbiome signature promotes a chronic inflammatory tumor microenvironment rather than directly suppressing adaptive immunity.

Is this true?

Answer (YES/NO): NO